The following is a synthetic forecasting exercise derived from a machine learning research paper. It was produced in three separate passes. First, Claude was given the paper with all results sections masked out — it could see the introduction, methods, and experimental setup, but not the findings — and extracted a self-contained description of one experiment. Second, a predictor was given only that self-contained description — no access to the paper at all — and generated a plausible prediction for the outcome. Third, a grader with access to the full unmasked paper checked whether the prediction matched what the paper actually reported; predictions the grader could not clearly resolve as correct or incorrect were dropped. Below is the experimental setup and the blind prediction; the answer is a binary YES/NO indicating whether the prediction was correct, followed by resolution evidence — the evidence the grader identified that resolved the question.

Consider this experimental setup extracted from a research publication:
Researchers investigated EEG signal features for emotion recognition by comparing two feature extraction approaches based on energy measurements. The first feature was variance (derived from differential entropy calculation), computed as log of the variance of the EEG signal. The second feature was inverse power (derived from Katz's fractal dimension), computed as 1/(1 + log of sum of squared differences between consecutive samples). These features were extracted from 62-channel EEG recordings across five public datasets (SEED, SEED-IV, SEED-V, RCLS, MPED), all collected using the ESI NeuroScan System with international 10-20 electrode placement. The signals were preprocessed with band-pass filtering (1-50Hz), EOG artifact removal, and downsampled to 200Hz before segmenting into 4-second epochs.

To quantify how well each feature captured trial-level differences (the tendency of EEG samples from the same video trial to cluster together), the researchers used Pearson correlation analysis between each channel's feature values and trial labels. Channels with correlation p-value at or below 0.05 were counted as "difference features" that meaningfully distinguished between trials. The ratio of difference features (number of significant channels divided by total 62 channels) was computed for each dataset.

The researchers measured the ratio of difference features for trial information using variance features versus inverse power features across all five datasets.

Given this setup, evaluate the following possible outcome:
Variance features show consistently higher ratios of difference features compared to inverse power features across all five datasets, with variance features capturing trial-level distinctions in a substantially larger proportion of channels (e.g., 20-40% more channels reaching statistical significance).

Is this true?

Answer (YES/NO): NO